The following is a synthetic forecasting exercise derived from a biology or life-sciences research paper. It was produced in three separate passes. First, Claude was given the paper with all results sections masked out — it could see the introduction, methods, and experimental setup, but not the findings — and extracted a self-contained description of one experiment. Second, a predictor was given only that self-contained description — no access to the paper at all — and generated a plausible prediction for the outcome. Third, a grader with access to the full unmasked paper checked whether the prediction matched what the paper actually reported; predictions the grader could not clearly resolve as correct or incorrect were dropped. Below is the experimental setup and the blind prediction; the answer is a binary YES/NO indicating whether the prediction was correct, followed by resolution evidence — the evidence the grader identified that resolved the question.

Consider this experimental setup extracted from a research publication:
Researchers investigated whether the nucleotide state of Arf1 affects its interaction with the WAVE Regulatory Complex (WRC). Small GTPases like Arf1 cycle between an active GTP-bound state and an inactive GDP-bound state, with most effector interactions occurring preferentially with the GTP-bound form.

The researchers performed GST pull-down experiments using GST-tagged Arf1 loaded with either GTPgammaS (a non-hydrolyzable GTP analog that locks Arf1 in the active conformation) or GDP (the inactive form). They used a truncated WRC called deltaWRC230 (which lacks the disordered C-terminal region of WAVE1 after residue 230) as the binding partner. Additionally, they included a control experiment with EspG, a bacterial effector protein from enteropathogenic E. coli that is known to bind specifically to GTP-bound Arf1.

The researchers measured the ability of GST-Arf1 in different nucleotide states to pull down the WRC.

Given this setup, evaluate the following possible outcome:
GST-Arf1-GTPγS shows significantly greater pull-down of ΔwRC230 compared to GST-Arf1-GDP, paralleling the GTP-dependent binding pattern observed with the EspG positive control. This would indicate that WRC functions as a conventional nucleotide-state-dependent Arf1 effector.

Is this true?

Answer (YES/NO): YES